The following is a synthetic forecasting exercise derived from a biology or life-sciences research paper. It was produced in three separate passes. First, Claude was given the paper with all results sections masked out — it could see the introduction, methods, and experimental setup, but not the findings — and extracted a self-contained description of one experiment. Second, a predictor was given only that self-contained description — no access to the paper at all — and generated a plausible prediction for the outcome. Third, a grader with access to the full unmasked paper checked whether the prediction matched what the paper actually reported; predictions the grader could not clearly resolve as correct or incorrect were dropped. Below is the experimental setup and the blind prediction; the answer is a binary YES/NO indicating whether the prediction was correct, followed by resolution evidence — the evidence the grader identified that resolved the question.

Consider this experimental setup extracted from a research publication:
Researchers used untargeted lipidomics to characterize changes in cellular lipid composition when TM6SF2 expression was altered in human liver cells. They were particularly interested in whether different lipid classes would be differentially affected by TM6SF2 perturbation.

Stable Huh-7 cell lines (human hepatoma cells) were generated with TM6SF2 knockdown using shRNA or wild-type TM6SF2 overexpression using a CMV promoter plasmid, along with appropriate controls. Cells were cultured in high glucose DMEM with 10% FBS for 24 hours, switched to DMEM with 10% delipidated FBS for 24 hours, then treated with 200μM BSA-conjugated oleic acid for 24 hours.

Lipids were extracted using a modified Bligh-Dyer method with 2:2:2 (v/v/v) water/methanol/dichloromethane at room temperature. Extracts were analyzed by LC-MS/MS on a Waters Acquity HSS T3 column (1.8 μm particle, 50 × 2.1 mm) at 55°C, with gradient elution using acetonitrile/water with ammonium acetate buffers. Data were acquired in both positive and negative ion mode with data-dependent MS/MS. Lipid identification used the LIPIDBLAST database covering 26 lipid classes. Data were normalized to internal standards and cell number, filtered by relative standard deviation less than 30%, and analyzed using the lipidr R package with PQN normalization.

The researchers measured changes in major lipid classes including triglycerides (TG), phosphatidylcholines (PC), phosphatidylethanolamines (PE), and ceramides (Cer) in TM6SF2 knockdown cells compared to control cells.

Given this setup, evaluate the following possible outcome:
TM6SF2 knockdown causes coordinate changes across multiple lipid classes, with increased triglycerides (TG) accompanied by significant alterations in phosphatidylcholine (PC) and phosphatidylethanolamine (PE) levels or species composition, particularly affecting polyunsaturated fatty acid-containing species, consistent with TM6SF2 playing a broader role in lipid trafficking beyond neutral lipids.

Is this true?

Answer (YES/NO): YES